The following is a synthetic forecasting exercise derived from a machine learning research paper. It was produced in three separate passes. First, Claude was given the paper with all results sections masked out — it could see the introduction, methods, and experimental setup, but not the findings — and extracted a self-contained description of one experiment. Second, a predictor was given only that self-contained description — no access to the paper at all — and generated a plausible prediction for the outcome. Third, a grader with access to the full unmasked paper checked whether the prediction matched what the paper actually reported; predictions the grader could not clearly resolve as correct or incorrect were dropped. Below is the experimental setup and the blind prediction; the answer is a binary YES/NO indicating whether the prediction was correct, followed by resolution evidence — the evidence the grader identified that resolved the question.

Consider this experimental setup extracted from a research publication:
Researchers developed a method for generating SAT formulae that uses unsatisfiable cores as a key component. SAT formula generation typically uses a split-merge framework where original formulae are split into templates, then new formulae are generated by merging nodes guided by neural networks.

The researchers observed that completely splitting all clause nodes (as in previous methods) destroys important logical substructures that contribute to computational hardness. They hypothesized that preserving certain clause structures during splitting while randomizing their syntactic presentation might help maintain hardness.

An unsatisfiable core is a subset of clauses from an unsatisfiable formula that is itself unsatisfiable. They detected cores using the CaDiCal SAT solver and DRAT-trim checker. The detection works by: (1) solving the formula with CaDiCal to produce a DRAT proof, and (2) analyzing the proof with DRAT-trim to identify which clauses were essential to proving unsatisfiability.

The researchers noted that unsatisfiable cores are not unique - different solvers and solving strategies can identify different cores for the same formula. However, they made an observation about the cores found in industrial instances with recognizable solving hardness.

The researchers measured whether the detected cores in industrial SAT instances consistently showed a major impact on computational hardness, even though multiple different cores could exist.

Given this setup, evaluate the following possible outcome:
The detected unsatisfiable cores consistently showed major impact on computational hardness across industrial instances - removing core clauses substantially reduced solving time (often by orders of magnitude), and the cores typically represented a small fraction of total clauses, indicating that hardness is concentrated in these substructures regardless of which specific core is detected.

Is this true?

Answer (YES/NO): NO